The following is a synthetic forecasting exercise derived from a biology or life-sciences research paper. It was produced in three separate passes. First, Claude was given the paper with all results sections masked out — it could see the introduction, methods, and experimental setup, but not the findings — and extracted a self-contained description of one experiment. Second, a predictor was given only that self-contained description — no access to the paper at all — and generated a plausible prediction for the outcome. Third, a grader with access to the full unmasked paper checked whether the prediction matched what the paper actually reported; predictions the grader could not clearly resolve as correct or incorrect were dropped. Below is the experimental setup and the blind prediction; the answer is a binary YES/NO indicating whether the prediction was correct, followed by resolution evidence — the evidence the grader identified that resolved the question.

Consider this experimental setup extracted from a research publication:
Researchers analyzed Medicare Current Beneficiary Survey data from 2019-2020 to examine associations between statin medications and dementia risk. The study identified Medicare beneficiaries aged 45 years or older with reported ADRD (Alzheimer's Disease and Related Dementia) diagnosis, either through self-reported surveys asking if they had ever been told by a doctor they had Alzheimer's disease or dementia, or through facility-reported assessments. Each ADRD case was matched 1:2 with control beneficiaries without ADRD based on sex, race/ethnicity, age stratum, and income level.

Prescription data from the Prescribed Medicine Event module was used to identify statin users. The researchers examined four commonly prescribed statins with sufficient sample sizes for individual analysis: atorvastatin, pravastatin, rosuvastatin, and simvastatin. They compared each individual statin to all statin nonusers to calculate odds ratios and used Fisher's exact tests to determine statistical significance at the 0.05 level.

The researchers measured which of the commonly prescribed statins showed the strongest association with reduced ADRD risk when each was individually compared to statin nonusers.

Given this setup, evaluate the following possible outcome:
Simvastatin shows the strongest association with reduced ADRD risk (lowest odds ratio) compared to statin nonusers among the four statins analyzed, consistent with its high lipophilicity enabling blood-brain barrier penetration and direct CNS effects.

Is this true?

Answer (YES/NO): NO